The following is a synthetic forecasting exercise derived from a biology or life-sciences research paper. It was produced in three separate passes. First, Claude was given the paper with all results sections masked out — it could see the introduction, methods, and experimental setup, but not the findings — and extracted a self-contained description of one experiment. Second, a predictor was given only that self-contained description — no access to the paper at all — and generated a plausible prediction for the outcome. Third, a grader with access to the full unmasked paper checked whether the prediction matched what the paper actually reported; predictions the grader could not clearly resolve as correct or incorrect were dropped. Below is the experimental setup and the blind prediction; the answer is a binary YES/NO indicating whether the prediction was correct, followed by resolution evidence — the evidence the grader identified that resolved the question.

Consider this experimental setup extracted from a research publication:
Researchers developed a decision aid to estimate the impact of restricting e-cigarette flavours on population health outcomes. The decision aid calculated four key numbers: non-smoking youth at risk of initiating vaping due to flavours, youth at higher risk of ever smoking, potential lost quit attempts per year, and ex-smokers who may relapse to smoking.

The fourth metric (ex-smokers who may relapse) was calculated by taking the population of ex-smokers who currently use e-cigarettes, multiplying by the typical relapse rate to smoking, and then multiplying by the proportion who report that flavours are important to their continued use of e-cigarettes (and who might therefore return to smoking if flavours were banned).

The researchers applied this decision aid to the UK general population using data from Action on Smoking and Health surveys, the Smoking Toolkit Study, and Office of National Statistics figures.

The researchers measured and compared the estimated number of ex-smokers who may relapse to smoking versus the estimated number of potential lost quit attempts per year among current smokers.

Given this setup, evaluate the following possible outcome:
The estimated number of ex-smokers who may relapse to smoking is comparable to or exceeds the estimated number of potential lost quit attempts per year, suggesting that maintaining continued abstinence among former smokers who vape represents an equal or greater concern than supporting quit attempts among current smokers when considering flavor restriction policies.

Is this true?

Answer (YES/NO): YES